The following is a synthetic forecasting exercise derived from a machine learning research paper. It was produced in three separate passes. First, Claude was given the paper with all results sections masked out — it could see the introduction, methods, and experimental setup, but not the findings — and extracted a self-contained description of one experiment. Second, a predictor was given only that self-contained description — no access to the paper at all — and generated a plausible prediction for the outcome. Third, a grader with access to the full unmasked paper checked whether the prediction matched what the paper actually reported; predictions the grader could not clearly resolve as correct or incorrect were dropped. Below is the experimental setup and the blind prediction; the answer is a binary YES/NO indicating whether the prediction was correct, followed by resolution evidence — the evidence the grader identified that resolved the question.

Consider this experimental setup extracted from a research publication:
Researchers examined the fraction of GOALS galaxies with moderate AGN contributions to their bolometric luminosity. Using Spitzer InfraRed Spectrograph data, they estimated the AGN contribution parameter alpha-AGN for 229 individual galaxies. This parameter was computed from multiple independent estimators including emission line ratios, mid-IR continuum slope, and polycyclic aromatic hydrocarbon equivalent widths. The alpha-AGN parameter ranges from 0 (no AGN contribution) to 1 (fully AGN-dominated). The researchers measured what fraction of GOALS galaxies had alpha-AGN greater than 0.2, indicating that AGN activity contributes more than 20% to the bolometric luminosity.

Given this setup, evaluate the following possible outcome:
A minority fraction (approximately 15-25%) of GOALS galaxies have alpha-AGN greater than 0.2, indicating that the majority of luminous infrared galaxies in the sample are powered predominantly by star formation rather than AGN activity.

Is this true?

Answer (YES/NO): NO